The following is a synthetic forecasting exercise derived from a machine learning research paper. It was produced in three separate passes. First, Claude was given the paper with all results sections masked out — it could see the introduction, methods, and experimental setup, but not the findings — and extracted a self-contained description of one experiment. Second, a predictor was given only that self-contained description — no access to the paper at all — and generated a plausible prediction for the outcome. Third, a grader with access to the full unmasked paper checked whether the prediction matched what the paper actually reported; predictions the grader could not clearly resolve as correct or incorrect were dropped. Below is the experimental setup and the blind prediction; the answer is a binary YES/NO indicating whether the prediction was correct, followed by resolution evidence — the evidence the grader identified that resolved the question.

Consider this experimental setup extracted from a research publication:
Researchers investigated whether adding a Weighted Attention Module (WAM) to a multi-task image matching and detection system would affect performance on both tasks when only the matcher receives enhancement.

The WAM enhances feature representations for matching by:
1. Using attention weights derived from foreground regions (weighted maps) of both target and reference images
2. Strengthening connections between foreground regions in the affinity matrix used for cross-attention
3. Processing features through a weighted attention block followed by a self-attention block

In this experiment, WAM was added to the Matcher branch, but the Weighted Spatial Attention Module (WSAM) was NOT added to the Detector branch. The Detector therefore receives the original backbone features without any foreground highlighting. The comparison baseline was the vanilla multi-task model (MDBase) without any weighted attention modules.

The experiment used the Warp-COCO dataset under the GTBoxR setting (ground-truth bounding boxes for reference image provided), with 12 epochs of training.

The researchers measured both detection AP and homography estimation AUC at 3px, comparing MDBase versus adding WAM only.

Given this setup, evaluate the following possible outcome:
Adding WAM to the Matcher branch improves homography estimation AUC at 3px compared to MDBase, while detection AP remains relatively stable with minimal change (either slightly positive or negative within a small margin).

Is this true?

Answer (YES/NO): YES